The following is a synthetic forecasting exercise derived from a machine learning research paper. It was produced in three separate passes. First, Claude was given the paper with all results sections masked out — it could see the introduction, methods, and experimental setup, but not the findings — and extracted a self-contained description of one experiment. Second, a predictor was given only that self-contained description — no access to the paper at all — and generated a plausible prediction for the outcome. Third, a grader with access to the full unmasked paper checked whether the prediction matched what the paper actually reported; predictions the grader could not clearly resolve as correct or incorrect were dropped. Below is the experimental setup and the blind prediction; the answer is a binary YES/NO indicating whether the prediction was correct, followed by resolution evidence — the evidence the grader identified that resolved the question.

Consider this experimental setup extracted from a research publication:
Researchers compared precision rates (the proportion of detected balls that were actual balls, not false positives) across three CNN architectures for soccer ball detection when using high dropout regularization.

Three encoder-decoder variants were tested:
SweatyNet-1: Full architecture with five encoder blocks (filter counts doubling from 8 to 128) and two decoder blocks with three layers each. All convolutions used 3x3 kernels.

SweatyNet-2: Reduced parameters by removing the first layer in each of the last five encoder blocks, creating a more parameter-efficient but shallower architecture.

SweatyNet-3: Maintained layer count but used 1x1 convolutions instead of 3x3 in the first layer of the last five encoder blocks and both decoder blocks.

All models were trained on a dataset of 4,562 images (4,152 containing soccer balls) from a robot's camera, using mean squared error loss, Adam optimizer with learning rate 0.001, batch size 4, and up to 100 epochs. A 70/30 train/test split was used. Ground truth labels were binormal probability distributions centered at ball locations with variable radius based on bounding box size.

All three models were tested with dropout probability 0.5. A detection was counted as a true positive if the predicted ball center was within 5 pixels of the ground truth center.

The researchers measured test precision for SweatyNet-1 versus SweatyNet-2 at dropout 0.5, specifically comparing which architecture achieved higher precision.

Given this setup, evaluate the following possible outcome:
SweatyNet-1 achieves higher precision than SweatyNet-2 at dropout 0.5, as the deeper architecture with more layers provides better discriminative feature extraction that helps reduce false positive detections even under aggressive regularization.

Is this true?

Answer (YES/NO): NO